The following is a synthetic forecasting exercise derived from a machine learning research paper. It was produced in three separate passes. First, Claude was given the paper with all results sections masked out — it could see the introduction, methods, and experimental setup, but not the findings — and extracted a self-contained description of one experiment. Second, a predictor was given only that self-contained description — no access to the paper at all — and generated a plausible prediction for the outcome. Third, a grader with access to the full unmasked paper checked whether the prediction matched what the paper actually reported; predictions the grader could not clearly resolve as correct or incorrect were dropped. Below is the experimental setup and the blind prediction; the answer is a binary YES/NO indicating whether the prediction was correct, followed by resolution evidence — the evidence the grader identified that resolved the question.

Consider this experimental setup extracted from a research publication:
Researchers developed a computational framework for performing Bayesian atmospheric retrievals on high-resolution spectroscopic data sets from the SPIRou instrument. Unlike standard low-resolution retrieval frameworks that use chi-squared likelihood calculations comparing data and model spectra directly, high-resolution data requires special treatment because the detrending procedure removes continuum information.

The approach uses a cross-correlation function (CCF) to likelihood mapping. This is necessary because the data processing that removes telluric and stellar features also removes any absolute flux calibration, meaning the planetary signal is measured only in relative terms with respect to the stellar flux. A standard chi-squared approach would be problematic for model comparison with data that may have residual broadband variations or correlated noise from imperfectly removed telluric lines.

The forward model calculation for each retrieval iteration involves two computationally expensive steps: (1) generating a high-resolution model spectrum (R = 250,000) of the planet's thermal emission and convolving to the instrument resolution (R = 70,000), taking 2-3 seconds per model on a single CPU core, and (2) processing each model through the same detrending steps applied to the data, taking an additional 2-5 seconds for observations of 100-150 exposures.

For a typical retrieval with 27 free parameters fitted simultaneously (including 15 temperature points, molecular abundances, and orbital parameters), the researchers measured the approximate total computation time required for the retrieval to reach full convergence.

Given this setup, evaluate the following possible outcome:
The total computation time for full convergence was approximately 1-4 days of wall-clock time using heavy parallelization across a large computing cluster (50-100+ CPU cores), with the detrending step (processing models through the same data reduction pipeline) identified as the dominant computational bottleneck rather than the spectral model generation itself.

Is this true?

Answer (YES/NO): NO